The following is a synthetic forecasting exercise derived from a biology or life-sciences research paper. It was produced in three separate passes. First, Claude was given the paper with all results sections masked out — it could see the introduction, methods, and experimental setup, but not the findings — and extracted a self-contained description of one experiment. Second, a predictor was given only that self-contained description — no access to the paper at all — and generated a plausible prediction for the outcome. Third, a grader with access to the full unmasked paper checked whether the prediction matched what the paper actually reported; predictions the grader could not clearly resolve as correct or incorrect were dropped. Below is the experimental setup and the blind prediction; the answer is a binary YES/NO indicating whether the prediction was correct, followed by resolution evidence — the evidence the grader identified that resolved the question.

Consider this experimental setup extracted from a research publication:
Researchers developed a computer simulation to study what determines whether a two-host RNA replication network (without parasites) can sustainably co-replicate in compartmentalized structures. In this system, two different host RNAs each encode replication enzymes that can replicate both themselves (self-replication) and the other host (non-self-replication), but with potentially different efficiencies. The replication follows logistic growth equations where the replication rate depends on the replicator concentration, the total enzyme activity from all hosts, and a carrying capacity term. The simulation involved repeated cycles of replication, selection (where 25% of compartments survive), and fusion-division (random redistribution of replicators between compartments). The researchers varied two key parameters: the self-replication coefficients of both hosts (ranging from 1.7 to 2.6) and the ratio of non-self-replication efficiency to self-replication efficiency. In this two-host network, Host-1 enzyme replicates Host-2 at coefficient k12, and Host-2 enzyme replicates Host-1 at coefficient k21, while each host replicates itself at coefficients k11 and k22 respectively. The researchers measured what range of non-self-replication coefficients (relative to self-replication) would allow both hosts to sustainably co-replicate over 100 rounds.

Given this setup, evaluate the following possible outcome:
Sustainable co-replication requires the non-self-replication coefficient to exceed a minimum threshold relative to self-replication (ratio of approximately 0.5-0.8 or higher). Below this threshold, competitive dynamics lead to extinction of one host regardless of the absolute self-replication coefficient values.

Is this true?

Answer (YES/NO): NO